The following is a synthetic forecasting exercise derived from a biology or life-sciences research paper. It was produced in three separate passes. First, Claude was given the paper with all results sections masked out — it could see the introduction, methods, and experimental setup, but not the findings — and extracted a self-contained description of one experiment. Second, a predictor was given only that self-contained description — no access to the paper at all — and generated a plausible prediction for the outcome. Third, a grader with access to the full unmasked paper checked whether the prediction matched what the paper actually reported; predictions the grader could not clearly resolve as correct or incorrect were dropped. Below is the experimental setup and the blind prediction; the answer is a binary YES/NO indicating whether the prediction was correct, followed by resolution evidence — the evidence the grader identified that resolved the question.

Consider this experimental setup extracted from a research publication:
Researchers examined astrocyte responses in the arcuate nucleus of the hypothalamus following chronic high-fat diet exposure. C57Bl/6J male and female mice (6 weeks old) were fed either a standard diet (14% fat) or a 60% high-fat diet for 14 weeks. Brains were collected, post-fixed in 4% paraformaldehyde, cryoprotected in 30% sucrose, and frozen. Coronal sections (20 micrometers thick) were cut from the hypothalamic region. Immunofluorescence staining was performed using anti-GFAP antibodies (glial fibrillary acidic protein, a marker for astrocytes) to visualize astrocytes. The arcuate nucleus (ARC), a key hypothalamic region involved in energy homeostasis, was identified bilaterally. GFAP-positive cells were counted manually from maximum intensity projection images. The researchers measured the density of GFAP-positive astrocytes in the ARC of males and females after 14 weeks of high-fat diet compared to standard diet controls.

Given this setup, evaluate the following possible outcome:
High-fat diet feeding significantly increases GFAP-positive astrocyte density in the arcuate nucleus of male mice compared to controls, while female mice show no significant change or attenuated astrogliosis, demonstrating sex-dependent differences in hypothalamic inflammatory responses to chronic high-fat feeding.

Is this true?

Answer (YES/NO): NO